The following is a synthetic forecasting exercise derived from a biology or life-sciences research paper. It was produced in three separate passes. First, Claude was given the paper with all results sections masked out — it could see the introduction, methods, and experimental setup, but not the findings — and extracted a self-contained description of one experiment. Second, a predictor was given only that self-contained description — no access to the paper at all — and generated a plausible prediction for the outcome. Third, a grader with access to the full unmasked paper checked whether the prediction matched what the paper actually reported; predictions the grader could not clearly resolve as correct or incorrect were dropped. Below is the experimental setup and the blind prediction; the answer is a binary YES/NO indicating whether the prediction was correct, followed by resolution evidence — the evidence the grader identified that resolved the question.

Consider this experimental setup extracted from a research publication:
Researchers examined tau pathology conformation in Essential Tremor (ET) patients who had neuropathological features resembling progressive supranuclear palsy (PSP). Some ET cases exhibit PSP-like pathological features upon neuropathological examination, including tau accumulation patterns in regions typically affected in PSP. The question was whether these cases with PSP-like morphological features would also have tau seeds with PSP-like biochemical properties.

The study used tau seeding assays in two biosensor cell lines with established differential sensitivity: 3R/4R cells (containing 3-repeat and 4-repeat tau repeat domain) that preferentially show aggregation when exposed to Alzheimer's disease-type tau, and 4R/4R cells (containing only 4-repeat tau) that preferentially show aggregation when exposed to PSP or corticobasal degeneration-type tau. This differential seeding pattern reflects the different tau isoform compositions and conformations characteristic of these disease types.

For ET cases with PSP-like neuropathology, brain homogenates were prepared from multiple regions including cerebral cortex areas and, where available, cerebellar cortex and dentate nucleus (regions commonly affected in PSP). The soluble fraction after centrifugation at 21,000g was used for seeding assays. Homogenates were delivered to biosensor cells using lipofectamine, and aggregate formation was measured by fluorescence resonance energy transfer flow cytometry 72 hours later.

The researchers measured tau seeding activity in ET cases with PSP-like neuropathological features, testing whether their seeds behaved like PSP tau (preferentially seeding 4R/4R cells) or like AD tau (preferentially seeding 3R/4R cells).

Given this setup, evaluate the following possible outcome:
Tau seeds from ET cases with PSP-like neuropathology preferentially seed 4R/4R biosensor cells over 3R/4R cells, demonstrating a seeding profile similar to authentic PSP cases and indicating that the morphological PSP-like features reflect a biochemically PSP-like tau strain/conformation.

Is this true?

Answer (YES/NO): NO